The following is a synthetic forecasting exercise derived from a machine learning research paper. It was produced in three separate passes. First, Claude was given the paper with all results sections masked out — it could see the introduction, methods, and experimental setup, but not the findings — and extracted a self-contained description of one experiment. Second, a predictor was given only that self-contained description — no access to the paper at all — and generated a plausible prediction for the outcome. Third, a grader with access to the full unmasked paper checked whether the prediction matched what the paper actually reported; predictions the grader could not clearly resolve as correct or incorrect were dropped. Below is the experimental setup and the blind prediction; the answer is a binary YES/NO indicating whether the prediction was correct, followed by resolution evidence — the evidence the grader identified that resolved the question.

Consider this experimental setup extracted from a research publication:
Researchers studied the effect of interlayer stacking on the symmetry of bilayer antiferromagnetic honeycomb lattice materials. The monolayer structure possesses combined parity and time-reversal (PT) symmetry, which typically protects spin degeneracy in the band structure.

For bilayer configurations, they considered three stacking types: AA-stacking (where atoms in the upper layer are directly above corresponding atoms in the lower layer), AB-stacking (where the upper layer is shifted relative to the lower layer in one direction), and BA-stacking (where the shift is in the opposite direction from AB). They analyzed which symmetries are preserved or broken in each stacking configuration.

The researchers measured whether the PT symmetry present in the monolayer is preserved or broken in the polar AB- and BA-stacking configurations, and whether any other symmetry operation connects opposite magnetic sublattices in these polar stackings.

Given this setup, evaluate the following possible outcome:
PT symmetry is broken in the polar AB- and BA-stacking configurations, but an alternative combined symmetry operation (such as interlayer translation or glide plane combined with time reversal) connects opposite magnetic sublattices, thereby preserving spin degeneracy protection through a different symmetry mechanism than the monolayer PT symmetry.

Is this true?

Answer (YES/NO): NO